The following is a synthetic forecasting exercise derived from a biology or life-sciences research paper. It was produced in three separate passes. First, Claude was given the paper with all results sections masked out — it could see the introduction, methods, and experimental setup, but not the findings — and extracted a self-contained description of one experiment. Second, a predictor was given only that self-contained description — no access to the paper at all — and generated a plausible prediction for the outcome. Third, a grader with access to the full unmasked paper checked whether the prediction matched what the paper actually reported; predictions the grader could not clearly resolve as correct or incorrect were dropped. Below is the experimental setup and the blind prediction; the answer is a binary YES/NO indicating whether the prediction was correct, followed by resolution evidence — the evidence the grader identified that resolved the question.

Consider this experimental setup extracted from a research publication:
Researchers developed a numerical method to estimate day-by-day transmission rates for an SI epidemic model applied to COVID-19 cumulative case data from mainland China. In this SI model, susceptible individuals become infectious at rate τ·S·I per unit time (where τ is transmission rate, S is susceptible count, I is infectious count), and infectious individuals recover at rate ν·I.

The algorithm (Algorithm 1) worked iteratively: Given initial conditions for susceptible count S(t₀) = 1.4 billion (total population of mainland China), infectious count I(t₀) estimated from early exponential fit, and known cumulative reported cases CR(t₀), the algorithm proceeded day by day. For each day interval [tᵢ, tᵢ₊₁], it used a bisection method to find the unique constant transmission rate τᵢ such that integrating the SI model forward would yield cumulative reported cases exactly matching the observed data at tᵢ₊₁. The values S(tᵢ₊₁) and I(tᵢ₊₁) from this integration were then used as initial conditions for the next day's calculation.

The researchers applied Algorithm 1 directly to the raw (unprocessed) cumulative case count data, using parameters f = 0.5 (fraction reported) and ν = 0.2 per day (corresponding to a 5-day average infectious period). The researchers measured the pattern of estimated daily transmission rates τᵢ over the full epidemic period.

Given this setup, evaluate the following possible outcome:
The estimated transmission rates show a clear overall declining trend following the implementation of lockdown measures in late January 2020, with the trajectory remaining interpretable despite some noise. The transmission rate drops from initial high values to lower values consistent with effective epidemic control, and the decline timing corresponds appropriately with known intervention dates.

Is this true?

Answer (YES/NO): NO